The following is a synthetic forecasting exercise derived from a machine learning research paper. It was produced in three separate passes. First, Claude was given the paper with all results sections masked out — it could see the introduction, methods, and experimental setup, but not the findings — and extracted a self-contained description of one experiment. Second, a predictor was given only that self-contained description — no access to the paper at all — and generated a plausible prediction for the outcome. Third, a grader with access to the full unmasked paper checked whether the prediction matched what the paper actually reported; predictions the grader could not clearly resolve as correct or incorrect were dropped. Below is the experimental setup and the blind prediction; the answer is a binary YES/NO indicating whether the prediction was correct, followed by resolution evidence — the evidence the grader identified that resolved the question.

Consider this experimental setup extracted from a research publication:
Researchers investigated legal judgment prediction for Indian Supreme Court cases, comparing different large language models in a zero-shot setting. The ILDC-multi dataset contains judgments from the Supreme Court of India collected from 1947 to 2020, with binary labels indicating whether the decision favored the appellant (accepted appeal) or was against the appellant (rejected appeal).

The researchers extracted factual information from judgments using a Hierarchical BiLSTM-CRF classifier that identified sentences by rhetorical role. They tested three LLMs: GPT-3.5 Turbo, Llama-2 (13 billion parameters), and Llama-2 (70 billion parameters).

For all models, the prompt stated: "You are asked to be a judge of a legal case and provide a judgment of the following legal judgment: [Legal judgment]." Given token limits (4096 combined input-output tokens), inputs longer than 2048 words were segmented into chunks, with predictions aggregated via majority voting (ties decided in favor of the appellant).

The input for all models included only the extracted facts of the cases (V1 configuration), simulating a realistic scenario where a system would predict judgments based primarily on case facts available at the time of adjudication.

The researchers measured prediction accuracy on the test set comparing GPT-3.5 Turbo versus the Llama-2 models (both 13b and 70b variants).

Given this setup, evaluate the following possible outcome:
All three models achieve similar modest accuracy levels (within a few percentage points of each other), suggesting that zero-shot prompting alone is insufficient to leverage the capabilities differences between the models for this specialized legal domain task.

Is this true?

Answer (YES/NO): NO